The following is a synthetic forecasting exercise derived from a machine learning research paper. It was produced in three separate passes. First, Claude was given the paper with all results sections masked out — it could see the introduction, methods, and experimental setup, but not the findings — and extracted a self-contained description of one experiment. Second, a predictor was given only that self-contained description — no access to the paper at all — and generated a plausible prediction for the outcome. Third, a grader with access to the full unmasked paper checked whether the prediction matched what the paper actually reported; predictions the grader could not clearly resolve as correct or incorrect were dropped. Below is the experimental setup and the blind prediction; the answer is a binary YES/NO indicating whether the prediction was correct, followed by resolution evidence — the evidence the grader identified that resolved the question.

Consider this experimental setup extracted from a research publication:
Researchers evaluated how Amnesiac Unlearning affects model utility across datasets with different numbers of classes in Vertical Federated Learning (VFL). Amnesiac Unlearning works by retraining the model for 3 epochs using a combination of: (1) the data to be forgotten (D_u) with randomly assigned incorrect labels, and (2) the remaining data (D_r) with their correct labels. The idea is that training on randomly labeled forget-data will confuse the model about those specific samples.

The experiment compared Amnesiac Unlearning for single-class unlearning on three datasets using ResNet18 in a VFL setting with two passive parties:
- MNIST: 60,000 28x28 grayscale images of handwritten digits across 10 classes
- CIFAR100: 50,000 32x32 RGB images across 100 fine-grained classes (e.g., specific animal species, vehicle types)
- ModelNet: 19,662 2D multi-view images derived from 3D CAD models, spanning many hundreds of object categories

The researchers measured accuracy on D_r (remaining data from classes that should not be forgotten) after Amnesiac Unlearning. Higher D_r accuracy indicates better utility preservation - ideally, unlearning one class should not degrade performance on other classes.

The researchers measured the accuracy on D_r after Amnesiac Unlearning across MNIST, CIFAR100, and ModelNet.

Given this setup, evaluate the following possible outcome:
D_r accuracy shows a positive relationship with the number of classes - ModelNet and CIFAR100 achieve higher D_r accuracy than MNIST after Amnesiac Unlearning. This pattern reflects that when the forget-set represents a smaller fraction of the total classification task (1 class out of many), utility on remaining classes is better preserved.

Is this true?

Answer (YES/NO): NO